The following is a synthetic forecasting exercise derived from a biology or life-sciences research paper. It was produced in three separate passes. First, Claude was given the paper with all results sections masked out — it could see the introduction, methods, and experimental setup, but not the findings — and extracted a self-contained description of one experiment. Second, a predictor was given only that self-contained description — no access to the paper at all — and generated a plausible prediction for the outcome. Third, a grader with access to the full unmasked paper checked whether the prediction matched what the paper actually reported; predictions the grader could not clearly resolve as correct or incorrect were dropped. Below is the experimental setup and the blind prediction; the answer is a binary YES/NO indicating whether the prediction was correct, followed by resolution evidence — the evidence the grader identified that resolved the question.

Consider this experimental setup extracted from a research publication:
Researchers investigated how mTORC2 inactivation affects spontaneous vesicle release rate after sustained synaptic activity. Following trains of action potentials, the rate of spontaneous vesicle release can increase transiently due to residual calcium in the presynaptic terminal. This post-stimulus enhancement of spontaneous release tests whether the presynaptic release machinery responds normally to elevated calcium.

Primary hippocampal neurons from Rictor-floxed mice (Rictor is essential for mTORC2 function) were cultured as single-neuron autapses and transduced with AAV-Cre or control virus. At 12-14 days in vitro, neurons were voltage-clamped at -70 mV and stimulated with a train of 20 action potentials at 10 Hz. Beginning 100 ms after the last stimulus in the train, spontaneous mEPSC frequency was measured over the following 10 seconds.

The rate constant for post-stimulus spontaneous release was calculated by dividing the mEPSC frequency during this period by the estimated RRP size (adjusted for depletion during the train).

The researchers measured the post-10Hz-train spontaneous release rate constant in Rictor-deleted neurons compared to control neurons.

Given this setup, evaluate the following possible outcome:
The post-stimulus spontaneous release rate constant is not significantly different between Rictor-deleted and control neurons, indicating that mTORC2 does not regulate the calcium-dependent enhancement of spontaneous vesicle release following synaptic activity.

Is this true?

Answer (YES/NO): YES